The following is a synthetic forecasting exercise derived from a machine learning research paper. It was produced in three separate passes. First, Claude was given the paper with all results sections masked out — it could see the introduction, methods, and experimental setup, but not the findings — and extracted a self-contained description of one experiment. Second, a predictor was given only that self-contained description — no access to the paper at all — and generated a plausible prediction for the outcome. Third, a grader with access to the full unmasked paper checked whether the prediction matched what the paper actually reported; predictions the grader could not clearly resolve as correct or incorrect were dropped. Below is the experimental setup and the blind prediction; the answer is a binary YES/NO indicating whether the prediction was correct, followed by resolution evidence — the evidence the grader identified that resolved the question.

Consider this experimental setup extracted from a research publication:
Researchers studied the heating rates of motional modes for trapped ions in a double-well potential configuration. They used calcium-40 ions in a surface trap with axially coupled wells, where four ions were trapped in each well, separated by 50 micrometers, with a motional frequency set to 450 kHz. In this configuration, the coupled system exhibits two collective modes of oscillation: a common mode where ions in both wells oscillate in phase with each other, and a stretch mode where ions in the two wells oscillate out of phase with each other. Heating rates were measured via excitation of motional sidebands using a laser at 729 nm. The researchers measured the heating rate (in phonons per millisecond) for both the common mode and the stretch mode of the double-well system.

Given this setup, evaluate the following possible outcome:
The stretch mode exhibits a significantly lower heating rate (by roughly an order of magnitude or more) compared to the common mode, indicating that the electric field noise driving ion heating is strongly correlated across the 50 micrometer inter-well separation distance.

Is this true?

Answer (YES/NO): YES